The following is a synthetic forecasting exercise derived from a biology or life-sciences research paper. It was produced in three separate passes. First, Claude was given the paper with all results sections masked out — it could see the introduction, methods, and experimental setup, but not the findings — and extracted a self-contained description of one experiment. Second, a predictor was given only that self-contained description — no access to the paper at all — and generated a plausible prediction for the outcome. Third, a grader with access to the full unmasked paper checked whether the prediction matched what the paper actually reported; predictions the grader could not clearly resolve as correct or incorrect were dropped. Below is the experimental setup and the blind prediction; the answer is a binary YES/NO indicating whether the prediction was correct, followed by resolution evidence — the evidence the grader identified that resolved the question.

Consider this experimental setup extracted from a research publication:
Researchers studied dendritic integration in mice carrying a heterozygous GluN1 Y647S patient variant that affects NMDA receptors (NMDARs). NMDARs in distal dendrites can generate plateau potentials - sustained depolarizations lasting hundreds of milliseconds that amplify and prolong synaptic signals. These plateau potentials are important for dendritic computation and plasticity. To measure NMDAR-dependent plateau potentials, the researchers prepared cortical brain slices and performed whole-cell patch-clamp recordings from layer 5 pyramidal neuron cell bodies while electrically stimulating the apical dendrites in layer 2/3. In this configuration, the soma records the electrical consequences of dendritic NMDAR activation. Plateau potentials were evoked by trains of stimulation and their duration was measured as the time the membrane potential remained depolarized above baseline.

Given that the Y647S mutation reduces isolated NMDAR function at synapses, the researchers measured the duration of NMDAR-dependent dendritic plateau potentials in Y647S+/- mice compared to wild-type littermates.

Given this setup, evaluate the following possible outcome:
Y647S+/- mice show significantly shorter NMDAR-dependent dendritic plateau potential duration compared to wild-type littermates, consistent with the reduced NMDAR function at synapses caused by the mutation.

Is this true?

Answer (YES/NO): NO